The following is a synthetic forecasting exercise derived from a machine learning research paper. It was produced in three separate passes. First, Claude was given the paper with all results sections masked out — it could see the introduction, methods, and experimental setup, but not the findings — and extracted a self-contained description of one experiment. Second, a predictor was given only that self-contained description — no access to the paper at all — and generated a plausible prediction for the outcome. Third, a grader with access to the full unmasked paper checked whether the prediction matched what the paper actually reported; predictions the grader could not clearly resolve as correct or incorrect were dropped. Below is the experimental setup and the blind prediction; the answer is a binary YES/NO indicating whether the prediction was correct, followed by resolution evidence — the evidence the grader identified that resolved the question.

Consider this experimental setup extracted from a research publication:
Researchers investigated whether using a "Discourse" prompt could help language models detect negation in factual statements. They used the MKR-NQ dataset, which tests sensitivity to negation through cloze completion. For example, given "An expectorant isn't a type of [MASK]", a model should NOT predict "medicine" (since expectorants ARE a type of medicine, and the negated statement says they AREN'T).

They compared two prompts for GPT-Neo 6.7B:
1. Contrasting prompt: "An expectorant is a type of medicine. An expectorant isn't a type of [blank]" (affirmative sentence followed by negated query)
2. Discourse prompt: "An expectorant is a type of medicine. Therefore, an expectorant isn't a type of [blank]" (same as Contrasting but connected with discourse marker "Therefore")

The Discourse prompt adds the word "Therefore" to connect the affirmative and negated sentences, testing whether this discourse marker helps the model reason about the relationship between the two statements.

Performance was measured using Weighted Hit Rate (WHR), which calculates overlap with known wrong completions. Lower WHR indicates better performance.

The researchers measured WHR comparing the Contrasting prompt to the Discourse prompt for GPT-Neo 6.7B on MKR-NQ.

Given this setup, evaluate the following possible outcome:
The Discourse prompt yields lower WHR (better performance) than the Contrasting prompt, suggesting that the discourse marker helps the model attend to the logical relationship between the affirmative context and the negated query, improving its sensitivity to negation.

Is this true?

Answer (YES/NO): NO